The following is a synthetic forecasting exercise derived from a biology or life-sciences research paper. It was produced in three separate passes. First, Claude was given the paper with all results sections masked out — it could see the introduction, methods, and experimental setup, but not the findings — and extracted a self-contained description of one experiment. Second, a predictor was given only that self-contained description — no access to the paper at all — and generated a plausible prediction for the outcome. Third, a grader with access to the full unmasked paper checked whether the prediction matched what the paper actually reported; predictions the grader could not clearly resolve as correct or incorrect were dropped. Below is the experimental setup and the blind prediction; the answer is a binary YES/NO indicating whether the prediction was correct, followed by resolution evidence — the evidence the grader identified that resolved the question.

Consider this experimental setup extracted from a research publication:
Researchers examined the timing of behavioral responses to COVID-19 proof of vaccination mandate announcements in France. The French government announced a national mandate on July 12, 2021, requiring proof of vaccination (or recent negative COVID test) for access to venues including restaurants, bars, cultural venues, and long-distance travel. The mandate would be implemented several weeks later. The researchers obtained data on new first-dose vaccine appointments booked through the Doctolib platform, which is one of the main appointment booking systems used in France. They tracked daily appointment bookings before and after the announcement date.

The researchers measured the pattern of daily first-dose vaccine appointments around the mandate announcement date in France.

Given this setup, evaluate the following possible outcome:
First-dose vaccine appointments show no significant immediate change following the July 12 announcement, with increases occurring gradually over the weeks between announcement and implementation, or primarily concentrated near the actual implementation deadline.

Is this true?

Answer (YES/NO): NO